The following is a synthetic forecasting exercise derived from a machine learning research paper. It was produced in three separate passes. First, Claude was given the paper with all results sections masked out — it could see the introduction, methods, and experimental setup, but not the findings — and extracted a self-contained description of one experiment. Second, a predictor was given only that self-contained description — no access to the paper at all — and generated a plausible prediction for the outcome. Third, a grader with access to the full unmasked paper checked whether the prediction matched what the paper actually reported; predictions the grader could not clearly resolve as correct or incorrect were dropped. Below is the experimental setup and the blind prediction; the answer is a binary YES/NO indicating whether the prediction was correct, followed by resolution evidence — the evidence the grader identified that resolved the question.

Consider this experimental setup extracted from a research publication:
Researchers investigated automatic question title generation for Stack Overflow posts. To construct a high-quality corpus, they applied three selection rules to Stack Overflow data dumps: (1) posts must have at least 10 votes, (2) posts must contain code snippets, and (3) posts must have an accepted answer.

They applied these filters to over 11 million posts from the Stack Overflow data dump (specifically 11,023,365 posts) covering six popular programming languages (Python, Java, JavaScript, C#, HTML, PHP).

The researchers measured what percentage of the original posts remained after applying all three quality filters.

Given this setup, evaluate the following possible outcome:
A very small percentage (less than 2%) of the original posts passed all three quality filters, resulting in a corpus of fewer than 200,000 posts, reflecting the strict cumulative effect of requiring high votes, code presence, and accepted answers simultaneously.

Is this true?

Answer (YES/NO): YES